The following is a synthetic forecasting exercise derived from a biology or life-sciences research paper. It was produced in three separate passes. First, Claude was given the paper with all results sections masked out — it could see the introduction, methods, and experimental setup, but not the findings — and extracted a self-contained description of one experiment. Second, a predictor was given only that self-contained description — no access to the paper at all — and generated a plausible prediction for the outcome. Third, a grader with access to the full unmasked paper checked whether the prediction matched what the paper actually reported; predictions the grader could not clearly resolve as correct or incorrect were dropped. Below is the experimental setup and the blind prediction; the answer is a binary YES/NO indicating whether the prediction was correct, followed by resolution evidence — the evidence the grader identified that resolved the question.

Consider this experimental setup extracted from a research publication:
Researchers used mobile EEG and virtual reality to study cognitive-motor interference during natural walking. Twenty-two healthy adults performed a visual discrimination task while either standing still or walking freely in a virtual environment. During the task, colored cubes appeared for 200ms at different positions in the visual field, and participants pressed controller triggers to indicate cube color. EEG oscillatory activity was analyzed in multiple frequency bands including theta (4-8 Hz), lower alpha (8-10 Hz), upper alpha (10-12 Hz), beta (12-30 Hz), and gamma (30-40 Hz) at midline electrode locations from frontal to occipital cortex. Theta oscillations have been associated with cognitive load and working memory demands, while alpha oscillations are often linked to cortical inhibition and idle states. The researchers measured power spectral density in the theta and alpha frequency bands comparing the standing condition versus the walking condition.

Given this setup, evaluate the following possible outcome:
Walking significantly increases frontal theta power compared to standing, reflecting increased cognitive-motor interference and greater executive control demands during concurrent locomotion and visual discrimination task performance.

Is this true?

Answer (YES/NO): YES